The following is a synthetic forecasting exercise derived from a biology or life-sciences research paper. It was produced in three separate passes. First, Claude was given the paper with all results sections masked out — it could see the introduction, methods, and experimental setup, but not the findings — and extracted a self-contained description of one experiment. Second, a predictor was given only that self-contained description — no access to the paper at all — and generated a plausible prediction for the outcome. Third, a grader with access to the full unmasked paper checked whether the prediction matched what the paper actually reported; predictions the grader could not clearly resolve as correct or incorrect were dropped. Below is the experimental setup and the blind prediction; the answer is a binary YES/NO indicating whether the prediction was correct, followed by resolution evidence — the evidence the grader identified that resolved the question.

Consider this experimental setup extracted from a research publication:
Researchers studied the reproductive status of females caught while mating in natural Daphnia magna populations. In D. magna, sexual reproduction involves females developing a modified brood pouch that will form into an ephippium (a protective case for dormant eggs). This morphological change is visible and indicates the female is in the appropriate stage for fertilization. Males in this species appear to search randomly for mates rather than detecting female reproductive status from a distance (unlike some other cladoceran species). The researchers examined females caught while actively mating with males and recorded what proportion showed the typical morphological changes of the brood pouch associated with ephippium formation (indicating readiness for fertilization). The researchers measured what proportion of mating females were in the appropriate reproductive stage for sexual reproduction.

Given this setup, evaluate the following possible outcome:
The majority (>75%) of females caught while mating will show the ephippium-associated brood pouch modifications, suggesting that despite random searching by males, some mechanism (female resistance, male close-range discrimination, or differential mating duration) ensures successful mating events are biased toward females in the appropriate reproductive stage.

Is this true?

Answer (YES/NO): YES